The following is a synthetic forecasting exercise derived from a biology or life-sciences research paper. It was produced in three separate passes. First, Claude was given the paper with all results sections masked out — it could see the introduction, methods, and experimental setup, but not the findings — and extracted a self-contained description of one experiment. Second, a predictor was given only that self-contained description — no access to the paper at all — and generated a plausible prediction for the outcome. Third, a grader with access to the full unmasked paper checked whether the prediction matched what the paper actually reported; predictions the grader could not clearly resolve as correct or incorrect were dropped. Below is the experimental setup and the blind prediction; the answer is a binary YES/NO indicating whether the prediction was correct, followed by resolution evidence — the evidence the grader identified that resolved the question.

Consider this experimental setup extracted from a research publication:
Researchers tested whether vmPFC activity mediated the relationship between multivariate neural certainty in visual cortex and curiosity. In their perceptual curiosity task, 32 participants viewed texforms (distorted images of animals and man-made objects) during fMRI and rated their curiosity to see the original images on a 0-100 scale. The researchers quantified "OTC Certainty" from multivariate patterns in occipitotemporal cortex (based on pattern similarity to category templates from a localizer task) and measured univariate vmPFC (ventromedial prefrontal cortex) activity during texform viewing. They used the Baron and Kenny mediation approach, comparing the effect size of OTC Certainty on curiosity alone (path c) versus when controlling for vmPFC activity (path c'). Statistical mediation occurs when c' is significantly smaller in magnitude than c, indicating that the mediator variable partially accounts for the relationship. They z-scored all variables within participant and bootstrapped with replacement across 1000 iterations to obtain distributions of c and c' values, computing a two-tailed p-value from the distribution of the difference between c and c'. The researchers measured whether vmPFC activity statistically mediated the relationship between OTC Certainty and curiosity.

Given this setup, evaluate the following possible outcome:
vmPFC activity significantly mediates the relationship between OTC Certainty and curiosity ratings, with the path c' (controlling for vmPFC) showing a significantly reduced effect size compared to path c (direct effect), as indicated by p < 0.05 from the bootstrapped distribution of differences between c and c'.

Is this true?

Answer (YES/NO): YES